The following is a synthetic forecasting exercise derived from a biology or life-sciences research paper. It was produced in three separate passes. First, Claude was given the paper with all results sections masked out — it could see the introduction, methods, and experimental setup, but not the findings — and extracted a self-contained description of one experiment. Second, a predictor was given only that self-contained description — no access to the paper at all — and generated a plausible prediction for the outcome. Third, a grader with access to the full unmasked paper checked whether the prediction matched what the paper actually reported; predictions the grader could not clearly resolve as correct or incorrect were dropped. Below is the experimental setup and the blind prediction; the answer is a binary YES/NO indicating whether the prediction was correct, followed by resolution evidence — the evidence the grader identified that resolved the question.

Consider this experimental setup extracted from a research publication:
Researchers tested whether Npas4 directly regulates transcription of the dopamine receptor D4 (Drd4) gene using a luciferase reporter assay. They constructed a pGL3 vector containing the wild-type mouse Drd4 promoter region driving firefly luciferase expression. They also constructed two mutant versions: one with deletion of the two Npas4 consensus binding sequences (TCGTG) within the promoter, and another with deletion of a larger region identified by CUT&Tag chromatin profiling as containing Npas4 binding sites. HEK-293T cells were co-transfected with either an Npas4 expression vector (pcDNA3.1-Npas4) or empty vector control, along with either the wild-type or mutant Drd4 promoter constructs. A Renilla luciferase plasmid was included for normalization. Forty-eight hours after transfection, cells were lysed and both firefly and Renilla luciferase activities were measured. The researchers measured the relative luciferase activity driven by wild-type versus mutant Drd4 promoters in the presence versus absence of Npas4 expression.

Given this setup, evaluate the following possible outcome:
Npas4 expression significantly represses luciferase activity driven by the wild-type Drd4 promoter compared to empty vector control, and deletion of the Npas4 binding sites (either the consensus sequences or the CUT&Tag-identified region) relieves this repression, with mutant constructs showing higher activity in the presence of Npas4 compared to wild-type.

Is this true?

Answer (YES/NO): NO